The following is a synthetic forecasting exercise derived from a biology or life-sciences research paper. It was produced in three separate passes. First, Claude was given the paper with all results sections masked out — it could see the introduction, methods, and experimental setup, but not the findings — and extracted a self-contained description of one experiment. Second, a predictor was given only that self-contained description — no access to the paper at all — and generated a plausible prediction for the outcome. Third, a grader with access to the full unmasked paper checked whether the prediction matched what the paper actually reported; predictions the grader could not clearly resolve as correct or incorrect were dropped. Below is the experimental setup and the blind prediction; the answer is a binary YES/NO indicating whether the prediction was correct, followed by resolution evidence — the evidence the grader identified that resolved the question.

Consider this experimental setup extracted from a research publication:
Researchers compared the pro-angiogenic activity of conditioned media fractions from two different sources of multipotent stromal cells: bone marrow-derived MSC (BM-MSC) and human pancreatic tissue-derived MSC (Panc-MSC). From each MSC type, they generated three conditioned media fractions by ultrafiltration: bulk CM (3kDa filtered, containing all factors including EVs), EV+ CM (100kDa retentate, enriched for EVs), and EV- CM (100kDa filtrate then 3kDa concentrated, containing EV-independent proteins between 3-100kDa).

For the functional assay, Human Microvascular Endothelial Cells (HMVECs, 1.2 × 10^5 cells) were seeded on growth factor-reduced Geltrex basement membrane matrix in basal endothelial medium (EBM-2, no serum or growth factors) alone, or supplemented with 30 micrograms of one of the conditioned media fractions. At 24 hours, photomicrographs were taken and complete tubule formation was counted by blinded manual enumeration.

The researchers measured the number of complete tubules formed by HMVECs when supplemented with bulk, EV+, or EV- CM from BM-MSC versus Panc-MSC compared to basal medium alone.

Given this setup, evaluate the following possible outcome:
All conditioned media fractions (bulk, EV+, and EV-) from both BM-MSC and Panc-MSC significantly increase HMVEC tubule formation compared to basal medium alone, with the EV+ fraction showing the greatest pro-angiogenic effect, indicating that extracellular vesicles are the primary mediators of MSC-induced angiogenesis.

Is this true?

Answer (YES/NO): NO